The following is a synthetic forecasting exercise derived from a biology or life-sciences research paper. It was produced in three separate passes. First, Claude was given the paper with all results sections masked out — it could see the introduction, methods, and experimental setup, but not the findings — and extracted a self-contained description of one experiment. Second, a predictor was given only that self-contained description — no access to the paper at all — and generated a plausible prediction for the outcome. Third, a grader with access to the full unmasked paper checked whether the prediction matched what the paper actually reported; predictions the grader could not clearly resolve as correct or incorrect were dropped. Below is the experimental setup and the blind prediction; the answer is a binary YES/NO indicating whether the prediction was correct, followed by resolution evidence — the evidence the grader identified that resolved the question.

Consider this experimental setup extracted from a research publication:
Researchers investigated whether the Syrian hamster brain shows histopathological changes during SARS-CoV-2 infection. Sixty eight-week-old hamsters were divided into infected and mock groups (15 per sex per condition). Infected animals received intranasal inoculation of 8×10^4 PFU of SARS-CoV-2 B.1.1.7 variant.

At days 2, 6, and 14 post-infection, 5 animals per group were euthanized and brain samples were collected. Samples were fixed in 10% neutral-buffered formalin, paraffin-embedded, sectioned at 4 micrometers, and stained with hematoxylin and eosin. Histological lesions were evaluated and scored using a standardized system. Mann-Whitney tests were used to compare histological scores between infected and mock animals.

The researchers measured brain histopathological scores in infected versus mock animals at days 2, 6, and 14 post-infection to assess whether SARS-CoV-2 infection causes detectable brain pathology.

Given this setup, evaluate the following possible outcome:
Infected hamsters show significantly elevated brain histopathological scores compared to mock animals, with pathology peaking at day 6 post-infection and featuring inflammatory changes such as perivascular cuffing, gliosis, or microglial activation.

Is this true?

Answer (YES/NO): NO